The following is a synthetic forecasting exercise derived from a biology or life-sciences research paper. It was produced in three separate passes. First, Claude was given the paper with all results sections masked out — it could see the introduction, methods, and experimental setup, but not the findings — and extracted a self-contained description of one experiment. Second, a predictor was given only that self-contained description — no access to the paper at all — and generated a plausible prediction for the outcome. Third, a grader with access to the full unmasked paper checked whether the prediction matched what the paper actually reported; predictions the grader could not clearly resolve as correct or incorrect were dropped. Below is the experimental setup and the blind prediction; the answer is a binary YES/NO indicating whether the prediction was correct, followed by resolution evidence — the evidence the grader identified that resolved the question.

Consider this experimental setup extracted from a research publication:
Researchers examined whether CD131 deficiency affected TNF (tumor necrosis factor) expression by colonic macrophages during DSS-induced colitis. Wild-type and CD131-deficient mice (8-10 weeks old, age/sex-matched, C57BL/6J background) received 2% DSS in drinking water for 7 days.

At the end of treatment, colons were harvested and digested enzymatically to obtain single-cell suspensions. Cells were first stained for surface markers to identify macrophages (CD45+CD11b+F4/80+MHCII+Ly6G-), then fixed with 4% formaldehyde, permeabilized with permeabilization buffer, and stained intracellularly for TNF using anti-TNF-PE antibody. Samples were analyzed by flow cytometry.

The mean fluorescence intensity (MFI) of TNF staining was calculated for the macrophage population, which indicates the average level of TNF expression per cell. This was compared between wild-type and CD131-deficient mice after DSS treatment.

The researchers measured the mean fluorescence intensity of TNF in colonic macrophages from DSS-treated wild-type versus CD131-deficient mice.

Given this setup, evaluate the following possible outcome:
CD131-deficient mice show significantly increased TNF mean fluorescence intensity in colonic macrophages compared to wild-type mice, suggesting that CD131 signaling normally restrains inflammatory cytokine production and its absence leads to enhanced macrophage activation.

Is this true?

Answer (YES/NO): NO